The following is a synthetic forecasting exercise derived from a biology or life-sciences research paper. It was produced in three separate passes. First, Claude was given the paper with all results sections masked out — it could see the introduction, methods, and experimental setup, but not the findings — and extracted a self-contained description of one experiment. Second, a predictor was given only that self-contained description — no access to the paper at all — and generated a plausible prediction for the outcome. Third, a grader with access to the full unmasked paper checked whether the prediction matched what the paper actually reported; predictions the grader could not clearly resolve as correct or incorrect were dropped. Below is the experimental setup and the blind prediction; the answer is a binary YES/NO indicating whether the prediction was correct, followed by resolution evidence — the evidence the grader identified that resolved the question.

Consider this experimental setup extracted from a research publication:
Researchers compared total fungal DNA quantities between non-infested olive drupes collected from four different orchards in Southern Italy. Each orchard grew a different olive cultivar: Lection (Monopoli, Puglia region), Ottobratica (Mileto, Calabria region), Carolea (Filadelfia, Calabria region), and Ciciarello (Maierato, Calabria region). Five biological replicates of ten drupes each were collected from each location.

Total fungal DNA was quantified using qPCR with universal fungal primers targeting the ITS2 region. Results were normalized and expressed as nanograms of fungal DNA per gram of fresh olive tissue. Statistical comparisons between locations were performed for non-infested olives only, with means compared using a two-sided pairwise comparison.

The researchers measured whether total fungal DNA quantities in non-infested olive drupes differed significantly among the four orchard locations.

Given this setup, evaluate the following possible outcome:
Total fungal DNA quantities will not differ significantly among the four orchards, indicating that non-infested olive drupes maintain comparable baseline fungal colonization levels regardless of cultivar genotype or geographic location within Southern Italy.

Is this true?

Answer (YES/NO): NO